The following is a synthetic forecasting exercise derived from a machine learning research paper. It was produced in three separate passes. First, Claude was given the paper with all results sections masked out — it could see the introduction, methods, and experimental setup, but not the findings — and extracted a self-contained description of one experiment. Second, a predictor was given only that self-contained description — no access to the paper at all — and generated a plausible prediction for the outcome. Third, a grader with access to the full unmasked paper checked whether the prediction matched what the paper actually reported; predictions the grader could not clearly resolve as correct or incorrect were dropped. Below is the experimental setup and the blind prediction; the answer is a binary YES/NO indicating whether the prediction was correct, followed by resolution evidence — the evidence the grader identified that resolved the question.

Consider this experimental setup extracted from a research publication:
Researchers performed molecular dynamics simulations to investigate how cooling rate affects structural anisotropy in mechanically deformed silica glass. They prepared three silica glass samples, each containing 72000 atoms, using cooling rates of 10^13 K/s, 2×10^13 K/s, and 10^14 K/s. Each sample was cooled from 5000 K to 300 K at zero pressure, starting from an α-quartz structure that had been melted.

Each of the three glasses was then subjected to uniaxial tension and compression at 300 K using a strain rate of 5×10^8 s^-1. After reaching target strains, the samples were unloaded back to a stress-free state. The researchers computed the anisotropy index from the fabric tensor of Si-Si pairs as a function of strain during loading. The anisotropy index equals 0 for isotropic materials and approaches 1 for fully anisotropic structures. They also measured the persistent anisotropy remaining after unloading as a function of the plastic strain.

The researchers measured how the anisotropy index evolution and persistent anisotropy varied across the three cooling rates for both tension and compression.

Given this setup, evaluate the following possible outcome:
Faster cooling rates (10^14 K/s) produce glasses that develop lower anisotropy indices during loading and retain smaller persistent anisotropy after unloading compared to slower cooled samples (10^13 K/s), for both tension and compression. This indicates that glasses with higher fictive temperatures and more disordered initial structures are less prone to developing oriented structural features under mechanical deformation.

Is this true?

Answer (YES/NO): NO